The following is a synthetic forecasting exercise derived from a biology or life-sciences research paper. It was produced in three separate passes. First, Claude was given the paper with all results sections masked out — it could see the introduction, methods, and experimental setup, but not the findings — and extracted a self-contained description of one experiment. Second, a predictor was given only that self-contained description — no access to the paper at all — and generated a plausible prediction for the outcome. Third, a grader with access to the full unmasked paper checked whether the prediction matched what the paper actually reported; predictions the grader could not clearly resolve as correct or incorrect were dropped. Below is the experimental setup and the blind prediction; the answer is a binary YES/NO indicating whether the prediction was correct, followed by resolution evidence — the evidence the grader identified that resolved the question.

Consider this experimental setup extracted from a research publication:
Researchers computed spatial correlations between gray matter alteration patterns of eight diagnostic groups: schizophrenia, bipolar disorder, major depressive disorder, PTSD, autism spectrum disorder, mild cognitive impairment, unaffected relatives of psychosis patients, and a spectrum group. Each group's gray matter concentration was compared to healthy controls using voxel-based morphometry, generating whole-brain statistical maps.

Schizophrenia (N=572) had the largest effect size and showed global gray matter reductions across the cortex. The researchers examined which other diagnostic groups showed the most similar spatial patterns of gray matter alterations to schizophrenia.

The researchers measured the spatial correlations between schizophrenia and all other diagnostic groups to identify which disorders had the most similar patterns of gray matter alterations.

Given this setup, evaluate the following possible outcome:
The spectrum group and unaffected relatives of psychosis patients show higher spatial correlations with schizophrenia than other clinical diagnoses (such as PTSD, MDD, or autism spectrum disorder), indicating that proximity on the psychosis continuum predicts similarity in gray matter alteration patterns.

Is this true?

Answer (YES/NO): NO